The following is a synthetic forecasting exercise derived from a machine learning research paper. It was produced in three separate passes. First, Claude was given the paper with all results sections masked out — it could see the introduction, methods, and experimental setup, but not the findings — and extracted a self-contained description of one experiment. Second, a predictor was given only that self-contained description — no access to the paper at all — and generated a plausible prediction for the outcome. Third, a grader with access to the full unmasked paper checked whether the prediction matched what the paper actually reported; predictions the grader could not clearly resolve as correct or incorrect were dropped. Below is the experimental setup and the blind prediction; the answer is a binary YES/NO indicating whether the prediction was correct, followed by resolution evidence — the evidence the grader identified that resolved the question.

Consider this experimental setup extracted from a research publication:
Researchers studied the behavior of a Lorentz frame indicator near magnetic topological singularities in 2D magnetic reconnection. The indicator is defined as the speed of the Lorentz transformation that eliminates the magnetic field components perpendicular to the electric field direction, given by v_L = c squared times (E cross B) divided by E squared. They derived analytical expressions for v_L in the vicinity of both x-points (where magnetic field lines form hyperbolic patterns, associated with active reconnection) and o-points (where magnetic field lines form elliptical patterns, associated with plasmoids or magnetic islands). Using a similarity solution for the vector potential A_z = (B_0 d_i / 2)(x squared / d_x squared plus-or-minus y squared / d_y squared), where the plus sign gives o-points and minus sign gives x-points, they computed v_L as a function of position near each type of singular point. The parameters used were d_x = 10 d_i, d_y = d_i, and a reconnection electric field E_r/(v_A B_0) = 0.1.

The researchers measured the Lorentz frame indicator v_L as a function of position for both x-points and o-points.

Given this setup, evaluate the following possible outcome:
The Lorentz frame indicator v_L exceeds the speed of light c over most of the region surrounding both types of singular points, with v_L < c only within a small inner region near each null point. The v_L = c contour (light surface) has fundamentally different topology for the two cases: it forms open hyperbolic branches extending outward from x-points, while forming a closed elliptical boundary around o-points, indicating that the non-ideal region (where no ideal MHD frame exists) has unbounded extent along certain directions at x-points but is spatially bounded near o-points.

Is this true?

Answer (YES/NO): NO